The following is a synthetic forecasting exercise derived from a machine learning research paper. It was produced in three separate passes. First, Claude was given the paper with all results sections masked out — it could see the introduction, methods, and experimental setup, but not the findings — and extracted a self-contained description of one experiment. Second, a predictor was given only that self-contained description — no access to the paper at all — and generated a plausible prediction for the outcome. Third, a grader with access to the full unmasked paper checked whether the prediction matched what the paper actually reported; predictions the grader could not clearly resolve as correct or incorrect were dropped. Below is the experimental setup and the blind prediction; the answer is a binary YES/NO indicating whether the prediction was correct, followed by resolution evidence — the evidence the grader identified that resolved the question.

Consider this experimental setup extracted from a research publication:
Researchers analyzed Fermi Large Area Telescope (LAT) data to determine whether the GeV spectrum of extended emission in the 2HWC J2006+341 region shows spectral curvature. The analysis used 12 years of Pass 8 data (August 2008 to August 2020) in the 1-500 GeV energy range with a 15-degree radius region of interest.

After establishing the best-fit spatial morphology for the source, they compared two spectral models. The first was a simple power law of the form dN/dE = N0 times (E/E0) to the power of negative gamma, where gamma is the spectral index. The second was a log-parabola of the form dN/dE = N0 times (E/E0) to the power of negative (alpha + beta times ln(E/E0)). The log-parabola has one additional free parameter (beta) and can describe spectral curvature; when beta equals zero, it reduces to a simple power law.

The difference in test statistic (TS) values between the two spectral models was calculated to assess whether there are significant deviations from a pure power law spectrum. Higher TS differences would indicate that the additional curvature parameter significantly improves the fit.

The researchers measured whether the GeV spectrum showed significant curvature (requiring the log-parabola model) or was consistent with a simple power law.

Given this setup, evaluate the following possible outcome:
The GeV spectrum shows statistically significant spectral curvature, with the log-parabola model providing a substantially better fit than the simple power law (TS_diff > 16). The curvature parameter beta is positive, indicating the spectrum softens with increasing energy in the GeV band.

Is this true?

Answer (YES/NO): NO